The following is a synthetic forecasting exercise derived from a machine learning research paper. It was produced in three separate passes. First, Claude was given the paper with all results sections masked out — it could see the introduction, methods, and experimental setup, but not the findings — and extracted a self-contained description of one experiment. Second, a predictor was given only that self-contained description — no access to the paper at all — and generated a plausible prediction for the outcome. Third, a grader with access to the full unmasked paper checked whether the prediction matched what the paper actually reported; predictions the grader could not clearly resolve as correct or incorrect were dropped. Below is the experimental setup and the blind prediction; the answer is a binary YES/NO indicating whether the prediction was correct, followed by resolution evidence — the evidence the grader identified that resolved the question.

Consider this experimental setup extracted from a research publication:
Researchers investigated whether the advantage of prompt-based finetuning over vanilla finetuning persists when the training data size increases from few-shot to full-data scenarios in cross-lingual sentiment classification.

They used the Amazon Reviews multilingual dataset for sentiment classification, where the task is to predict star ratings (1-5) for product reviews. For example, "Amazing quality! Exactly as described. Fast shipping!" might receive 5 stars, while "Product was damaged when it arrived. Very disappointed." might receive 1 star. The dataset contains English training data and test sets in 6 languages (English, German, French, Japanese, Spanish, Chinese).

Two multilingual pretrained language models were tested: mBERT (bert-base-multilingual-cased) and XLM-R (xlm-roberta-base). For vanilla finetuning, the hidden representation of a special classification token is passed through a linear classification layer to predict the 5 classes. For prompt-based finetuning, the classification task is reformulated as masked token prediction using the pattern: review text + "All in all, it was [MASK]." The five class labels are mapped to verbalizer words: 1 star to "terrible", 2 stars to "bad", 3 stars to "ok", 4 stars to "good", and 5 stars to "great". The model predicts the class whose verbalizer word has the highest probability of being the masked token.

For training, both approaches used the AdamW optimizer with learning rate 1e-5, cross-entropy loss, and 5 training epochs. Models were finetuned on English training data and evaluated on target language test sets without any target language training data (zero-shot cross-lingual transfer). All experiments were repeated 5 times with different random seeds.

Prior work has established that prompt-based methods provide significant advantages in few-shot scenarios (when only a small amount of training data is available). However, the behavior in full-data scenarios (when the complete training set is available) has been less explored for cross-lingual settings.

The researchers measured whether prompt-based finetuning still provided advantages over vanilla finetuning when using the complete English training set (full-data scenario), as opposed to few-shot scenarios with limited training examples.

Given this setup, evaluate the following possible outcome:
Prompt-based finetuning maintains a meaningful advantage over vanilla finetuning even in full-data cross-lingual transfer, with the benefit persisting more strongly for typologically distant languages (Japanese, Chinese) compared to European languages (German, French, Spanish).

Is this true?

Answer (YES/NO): NO